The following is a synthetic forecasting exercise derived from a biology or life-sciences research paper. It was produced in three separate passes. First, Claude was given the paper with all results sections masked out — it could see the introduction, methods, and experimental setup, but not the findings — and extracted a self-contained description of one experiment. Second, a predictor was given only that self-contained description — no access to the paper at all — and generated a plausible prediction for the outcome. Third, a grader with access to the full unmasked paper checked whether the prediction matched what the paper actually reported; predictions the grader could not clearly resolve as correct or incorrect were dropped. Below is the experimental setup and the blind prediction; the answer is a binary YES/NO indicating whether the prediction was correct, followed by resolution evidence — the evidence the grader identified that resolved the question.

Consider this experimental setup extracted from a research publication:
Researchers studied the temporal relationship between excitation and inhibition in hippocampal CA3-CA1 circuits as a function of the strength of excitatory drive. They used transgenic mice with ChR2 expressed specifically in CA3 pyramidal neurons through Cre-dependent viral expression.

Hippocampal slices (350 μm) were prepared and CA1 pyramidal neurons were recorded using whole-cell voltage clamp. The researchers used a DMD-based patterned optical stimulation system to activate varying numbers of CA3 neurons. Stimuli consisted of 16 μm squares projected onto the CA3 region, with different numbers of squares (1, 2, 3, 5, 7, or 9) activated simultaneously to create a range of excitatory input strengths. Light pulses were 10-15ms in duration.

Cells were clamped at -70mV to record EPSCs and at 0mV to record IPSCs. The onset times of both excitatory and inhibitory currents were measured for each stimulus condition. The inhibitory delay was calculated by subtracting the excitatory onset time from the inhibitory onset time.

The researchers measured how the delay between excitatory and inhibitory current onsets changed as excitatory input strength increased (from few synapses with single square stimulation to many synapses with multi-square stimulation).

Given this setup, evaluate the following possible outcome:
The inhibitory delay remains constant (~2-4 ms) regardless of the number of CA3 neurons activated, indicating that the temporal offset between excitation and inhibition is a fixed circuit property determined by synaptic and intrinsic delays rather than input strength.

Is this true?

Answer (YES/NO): NO